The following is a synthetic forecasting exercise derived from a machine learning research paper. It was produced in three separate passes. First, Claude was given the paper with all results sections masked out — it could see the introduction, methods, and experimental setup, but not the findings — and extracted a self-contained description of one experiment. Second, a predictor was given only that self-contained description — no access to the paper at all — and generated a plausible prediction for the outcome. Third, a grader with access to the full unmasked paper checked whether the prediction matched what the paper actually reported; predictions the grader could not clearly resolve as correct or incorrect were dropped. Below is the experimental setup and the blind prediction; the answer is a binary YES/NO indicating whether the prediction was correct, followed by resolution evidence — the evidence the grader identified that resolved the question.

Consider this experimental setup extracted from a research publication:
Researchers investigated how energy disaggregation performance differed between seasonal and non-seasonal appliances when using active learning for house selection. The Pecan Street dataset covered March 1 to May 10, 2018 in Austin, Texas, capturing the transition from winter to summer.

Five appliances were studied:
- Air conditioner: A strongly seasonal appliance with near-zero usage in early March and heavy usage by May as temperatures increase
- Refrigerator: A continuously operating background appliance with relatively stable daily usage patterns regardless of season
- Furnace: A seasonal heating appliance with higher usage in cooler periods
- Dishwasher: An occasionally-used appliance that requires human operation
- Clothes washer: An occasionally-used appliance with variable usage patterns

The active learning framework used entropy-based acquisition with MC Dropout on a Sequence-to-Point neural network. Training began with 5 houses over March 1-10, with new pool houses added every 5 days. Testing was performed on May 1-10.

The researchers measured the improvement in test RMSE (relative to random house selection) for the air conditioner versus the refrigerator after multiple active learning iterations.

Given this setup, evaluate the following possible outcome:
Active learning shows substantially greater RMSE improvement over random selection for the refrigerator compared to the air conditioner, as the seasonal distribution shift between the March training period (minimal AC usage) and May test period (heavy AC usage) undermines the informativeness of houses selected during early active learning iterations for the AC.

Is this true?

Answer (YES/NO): NO